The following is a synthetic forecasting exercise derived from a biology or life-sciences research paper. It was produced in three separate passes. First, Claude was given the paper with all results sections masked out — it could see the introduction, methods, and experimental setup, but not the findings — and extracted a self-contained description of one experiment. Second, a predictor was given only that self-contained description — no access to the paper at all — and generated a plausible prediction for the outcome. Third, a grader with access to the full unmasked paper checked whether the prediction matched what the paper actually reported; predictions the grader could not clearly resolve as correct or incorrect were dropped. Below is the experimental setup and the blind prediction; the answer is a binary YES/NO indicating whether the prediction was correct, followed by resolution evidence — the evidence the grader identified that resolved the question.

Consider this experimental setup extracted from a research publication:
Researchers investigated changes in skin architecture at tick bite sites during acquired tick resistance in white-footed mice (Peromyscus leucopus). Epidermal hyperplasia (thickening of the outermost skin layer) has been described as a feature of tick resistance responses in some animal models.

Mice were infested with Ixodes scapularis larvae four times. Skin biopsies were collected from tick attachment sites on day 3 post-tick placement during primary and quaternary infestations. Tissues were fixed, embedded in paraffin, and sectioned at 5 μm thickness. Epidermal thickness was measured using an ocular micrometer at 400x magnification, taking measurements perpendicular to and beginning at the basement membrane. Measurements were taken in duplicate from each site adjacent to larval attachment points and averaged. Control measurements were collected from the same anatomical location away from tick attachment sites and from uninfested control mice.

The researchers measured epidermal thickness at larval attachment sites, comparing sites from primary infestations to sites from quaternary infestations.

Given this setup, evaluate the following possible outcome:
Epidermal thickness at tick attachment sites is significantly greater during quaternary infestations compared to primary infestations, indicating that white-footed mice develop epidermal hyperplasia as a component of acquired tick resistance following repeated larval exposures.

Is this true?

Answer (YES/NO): YES